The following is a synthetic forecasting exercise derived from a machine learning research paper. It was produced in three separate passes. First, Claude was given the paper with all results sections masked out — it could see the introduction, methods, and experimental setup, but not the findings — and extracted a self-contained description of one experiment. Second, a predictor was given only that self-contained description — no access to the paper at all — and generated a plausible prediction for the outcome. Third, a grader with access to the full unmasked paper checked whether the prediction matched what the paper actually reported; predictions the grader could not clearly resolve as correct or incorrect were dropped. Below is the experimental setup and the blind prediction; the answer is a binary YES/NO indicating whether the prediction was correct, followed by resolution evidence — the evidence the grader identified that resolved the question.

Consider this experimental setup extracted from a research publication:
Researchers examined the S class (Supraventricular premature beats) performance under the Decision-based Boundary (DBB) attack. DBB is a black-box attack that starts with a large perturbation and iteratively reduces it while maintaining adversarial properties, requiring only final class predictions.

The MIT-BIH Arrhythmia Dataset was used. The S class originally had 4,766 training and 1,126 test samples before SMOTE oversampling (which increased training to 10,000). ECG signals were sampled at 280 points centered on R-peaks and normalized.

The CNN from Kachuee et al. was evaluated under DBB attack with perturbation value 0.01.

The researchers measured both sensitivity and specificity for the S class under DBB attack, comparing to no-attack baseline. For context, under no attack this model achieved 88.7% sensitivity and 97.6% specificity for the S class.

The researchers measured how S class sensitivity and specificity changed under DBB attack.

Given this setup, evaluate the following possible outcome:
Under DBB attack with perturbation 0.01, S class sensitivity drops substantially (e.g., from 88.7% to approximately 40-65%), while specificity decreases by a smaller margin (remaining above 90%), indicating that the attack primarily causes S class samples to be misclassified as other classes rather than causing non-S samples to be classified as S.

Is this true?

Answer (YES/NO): NO